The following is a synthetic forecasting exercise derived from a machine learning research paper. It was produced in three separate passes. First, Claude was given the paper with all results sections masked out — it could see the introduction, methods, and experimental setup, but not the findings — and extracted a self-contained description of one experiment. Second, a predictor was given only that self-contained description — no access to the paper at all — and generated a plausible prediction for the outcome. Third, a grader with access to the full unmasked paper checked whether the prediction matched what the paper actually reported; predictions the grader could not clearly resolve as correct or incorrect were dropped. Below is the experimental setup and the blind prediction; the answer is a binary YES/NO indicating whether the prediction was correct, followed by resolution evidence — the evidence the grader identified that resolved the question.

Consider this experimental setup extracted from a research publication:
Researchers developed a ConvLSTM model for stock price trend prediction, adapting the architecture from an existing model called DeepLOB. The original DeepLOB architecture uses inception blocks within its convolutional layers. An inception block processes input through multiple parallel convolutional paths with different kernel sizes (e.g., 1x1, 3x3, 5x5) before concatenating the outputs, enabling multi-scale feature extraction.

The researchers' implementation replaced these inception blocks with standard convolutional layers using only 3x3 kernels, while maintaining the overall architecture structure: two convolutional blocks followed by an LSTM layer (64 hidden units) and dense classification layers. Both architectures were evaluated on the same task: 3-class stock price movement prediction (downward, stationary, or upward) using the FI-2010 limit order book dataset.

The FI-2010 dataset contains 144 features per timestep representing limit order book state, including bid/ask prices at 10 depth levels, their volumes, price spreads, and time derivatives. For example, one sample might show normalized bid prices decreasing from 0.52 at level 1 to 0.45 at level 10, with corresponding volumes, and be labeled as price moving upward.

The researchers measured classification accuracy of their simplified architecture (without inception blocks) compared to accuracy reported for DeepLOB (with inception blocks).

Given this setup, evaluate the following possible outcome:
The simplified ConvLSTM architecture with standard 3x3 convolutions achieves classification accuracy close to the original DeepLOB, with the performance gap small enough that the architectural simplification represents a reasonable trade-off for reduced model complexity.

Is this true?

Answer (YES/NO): YES